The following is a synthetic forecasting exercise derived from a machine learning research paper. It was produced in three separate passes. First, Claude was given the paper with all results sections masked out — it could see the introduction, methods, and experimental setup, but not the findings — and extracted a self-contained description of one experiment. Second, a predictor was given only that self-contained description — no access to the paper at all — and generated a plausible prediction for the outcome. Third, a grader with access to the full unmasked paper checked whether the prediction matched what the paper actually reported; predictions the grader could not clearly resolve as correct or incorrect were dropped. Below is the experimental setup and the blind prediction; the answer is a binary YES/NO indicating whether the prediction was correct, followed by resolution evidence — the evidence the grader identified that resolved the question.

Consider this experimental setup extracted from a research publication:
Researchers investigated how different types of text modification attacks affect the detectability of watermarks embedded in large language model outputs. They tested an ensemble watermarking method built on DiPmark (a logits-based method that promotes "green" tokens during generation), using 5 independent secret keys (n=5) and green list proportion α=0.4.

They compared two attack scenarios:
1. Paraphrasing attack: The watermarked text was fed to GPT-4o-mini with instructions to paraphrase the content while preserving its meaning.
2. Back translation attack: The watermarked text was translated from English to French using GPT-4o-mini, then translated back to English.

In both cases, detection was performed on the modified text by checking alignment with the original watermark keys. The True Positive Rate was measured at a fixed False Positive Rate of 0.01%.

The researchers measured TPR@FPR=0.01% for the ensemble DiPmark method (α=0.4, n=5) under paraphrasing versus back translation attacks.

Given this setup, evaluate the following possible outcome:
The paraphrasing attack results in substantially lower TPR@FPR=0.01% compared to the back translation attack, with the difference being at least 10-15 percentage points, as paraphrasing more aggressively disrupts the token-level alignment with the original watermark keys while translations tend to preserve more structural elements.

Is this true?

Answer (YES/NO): YES